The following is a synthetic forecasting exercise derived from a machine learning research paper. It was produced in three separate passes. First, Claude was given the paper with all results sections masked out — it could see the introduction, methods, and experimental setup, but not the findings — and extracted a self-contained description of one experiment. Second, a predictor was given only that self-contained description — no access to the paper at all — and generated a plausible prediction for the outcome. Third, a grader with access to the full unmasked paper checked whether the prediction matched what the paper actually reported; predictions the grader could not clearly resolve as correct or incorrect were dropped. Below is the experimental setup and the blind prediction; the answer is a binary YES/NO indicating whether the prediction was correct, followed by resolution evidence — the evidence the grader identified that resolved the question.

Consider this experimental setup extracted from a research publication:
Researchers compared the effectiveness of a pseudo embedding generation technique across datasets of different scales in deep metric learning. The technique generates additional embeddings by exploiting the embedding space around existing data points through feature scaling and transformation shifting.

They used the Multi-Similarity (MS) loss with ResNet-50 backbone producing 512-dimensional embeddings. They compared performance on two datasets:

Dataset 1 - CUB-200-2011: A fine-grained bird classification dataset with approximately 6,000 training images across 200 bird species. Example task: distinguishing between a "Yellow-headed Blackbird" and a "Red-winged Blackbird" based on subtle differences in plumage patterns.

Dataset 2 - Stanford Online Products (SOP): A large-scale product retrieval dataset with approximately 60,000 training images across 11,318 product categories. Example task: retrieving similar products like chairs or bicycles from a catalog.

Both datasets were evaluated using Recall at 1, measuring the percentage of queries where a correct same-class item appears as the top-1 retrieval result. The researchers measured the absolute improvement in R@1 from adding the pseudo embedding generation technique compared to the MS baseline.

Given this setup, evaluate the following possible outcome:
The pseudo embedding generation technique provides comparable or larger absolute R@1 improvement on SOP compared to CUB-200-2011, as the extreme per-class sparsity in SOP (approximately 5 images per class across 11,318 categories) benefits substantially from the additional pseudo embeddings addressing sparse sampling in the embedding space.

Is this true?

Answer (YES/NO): NO